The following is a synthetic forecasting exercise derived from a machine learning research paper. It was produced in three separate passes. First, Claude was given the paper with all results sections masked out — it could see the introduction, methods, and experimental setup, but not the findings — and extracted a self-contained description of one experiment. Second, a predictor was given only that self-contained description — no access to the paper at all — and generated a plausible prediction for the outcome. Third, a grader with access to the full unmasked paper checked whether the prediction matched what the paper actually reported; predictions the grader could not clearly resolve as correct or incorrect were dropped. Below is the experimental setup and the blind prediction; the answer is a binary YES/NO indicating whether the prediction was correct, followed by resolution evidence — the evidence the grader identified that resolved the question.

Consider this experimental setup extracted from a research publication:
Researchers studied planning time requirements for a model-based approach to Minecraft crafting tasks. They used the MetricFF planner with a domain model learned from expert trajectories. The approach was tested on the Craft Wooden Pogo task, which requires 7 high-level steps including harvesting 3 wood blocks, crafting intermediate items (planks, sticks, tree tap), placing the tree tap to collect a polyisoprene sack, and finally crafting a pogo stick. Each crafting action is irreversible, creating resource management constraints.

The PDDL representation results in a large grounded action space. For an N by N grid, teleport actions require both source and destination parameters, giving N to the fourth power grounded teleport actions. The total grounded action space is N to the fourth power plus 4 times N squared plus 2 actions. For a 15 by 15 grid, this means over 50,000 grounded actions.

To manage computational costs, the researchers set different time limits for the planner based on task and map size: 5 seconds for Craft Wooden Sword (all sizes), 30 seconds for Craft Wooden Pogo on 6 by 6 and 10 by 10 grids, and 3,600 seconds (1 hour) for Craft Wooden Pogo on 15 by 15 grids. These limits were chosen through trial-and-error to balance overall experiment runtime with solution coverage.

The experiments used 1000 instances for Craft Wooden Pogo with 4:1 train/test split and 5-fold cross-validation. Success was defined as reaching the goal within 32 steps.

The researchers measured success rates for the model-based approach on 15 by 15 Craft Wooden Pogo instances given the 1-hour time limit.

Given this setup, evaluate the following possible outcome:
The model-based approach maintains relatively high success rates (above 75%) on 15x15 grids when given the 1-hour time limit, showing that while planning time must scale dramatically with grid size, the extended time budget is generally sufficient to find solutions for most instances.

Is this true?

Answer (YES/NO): YES